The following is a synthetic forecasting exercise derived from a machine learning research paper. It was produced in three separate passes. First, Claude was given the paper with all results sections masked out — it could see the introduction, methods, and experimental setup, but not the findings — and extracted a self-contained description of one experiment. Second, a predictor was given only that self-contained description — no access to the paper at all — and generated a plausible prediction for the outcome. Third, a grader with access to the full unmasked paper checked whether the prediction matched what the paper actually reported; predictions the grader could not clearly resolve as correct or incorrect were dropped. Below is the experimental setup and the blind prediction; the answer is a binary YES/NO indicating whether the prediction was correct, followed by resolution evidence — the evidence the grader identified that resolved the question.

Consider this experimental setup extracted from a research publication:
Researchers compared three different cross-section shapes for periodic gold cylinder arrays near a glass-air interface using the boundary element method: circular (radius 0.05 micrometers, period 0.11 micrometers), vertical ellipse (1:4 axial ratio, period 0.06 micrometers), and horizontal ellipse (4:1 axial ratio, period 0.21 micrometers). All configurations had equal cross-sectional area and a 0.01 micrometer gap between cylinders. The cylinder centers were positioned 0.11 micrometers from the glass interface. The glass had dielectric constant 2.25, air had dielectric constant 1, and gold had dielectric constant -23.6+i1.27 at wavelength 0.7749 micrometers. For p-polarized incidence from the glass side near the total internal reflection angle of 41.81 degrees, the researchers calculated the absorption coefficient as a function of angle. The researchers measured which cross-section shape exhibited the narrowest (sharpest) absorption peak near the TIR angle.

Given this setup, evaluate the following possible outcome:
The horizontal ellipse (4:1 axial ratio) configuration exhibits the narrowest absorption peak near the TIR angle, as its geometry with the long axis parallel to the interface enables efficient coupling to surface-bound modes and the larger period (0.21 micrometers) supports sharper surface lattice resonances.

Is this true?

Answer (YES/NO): YES